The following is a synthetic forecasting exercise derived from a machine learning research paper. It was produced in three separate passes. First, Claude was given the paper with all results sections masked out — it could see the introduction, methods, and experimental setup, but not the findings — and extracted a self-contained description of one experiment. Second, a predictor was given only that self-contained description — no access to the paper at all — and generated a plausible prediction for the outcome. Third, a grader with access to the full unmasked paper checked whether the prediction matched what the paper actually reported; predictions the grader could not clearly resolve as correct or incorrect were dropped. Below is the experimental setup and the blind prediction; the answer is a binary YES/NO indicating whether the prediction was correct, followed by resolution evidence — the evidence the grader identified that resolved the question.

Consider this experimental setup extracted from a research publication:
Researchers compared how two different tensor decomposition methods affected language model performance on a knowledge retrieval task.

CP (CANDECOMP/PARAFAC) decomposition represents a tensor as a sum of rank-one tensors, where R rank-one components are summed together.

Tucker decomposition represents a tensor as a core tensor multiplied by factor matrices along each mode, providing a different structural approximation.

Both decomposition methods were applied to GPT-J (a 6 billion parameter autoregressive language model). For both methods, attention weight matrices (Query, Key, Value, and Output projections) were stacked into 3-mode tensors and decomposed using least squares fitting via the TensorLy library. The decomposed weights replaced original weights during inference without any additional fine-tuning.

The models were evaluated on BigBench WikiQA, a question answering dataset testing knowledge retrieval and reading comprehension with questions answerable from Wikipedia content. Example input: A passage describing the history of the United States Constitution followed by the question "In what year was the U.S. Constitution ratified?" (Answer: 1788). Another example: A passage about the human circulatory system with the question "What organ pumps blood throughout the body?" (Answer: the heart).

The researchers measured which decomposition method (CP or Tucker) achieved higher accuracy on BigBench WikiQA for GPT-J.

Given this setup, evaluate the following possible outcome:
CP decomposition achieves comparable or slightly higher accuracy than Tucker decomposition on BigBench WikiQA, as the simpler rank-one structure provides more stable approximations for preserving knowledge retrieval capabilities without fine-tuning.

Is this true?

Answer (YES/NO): YES